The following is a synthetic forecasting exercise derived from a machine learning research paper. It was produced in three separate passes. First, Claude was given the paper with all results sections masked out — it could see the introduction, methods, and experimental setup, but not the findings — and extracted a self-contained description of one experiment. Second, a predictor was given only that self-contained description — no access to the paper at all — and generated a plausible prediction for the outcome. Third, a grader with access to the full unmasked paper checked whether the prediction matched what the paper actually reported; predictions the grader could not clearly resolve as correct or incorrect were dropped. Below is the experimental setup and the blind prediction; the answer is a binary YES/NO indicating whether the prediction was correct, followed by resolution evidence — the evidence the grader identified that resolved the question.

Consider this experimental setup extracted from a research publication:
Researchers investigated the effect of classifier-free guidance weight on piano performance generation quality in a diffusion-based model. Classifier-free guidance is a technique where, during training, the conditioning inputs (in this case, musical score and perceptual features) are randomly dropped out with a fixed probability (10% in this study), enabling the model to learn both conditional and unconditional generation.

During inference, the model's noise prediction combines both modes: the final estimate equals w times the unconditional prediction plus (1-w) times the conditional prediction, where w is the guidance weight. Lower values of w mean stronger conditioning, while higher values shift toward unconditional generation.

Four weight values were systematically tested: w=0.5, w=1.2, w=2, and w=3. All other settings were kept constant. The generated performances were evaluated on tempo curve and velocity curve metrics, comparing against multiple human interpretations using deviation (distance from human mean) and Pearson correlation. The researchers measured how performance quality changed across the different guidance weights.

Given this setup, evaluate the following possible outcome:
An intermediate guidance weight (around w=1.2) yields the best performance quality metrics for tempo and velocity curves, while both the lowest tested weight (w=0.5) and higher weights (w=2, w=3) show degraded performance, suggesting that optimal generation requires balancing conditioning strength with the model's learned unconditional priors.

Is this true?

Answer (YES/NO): YES